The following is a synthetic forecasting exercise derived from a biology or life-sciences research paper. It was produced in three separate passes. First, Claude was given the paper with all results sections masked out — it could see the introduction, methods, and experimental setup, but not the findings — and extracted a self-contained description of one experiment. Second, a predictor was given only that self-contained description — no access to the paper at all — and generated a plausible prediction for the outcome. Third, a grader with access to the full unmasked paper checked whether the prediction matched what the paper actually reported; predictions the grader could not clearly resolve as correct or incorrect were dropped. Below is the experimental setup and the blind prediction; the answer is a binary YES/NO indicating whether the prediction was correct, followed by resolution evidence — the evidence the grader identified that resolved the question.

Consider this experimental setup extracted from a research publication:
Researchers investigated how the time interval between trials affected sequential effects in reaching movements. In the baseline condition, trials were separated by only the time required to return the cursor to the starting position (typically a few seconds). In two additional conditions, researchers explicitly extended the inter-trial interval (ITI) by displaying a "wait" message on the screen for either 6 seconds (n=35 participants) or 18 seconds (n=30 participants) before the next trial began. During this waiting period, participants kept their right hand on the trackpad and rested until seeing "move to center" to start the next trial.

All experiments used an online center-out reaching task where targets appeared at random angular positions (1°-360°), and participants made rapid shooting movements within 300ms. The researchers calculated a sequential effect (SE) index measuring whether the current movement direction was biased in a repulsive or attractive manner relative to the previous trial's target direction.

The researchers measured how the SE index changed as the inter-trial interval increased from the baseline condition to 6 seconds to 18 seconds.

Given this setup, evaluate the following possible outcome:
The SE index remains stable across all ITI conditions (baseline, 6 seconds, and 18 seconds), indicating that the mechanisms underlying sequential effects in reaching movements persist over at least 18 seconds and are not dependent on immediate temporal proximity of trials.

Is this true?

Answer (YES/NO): NO